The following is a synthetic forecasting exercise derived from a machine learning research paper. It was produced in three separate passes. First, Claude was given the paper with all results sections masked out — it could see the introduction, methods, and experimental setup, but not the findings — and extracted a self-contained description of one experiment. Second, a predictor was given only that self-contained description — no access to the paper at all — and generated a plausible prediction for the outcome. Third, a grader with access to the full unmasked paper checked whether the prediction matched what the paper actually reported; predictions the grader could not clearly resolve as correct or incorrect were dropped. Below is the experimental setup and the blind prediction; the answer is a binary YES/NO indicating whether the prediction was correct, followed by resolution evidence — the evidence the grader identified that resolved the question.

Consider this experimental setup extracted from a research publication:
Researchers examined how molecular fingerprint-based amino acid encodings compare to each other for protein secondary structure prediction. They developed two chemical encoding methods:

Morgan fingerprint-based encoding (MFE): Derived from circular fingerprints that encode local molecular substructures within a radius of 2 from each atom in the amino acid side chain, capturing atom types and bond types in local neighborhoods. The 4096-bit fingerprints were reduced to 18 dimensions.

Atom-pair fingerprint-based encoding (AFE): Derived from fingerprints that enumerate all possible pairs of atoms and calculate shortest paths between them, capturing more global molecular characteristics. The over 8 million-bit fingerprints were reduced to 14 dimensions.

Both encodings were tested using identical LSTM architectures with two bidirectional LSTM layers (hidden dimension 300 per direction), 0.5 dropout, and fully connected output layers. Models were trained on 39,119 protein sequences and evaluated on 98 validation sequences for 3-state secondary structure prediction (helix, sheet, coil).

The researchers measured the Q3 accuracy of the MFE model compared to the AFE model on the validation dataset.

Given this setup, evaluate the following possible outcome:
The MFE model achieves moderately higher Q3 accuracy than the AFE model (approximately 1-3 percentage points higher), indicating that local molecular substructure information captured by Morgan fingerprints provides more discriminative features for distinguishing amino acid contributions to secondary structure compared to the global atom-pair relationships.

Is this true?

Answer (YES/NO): NO